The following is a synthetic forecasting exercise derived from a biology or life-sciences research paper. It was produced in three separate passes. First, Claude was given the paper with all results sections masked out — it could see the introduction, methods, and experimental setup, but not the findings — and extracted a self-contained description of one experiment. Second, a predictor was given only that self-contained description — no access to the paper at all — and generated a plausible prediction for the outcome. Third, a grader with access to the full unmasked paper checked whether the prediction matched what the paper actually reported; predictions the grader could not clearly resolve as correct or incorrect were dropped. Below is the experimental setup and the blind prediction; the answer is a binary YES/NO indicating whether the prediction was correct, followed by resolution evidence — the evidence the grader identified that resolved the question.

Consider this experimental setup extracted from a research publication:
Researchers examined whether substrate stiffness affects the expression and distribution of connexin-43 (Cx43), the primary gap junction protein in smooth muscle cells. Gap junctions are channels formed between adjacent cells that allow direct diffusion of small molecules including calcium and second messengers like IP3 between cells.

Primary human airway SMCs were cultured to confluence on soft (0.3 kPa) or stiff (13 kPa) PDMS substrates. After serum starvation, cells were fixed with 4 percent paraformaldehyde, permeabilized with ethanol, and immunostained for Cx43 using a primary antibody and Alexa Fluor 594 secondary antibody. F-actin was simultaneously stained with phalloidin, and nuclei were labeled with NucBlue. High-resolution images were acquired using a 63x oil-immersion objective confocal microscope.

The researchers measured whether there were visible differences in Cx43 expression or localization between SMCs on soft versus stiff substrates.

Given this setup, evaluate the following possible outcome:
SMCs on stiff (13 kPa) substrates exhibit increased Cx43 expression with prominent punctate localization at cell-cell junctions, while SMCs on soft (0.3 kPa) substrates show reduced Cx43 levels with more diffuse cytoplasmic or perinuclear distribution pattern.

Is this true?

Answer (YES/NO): NO